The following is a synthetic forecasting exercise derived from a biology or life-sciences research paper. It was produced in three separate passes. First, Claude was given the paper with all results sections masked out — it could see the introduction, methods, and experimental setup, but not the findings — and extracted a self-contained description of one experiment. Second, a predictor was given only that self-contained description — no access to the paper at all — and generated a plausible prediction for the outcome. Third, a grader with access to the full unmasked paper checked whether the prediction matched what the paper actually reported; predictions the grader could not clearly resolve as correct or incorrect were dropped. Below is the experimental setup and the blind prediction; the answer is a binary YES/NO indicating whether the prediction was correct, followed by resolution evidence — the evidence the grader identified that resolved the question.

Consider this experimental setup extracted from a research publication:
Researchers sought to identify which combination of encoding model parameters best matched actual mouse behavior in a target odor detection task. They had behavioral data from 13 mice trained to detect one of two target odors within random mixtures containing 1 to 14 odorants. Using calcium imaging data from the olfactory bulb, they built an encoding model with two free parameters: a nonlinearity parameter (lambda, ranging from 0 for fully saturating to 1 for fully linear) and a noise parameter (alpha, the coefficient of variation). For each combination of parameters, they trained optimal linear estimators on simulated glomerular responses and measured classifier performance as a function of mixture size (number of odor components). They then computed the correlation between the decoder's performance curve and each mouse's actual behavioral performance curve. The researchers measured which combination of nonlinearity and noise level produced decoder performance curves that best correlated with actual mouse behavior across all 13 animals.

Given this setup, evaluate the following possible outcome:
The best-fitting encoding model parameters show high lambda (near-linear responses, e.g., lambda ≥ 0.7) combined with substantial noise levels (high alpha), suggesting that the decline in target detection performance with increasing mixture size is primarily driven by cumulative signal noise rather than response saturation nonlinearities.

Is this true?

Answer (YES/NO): NO